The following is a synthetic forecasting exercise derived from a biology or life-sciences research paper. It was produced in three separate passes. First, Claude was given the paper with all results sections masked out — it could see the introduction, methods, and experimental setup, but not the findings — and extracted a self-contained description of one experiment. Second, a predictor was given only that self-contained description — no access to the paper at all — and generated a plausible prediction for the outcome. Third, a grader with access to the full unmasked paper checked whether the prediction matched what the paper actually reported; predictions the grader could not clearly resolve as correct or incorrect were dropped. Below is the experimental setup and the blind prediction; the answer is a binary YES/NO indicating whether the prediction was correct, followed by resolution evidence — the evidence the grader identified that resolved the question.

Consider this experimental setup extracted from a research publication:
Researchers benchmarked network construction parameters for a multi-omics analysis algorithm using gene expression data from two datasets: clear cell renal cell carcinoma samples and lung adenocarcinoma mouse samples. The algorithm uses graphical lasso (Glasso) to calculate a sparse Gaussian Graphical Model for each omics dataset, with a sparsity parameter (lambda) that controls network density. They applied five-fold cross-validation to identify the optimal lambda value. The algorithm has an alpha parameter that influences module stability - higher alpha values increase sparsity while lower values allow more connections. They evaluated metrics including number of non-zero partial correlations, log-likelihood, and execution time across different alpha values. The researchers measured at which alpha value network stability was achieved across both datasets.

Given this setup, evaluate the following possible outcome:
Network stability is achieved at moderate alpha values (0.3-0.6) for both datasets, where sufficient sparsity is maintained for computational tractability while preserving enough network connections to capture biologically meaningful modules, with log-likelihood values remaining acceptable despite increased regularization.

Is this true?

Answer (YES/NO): NO